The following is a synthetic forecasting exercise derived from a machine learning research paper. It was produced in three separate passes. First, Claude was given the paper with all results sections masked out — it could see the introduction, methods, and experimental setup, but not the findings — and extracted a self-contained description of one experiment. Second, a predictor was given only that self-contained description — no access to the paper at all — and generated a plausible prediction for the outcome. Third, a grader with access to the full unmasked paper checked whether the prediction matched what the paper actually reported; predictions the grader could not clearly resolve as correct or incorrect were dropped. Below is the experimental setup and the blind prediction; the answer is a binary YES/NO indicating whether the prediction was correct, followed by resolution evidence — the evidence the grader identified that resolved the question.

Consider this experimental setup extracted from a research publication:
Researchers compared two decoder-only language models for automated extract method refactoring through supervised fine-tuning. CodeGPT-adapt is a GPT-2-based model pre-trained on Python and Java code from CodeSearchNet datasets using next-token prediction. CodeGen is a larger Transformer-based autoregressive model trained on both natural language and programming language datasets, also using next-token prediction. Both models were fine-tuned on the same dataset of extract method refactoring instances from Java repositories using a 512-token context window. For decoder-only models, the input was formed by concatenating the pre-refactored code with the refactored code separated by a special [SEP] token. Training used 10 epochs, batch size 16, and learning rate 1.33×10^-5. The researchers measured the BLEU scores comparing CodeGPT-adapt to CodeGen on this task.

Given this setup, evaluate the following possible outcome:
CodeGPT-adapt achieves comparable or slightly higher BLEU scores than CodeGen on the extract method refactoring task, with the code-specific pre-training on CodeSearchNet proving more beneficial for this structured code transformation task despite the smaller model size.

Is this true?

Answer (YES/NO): YES